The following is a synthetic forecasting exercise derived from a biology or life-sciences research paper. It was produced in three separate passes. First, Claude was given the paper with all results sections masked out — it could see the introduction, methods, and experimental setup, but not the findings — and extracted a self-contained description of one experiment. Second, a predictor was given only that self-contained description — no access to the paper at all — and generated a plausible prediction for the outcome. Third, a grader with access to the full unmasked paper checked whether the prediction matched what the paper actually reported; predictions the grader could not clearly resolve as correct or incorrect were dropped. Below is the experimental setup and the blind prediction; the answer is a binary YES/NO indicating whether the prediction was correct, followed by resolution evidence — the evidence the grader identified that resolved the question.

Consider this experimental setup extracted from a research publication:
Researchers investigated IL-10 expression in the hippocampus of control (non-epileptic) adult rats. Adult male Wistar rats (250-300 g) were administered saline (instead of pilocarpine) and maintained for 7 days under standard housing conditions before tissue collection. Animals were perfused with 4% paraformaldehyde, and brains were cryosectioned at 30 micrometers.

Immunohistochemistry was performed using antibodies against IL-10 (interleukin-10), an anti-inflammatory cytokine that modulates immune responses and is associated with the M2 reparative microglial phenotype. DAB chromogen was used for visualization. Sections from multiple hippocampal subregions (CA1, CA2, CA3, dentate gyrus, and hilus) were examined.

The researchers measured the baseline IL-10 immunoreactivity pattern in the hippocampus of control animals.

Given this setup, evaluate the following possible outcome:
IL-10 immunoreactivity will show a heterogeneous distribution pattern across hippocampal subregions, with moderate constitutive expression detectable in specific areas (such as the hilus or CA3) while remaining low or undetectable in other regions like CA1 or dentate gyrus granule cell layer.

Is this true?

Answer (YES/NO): NO